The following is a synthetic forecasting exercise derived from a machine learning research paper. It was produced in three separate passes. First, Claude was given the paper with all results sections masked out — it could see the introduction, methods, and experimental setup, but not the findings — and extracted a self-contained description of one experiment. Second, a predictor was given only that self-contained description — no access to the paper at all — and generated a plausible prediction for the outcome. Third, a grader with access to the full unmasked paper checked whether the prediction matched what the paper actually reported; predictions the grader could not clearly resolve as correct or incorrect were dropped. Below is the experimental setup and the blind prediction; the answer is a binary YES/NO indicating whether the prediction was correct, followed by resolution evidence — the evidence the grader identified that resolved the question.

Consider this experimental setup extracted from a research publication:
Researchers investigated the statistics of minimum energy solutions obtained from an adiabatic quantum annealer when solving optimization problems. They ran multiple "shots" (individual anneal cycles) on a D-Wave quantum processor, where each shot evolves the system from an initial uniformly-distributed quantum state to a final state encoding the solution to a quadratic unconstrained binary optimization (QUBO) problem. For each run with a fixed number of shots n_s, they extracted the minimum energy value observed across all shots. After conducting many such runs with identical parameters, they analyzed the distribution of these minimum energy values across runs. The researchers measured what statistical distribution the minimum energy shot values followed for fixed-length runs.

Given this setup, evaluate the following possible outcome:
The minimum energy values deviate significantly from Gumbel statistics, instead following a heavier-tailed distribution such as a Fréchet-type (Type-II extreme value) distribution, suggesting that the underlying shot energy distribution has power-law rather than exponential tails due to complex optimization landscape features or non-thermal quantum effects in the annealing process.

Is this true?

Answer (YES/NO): NO